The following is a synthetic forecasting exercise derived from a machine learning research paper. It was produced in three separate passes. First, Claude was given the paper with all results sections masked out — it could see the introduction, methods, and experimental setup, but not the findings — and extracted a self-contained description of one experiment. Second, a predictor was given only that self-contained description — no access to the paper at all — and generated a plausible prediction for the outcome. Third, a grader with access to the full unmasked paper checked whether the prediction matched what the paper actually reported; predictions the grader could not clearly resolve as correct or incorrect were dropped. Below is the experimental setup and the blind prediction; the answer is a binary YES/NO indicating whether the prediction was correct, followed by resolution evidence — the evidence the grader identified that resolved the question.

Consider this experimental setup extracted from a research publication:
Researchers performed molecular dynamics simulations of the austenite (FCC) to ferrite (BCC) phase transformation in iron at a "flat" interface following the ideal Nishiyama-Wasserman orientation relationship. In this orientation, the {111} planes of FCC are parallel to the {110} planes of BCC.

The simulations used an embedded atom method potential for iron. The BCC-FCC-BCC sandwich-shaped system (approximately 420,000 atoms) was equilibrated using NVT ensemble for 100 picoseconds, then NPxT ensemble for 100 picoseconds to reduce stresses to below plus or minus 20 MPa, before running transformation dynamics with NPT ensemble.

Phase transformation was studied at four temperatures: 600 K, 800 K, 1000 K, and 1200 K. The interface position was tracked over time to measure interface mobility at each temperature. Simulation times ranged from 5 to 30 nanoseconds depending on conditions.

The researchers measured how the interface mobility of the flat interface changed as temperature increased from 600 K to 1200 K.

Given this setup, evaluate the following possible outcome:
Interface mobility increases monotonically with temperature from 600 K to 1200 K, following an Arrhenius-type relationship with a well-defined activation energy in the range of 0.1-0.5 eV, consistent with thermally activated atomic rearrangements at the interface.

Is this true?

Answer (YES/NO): NO